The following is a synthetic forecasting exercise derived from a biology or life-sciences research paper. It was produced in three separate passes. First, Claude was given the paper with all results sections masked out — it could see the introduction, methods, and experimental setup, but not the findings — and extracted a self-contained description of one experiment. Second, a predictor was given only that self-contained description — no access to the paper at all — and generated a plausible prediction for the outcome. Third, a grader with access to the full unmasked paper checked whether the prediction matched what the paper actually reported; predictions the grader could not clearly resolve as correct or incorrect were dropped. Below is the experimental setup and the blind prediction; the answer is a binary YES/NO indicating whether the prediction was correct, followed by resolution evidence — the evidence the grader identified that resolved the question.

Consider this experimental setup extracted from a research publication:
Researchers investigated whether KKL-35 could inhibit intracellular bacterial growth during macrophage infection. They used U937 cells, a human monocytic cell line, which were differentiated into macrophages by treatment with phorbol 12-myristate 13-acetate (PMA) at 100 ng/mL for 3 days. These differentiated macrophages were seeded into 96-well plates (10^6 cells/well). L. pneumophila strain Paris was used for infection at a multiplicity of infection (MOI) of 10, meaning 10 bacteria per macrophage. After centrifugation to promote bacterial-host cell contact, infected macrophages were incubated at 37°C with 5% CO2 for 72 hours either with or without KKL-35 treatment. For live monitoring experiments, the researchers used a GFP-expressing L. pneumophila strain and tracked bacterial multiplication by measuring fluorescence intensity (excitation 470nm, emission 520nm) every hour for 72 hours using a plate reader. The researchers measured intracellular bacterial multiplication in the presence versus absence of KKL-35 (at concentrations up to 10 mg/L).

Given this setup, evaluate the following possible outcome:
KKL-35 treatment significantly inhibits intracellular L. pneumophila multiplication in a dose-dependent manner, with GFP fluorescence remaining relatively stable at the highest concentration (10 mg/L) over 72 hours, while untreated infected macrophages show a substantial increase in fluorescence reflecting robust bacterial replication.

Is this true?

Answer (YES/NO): YES